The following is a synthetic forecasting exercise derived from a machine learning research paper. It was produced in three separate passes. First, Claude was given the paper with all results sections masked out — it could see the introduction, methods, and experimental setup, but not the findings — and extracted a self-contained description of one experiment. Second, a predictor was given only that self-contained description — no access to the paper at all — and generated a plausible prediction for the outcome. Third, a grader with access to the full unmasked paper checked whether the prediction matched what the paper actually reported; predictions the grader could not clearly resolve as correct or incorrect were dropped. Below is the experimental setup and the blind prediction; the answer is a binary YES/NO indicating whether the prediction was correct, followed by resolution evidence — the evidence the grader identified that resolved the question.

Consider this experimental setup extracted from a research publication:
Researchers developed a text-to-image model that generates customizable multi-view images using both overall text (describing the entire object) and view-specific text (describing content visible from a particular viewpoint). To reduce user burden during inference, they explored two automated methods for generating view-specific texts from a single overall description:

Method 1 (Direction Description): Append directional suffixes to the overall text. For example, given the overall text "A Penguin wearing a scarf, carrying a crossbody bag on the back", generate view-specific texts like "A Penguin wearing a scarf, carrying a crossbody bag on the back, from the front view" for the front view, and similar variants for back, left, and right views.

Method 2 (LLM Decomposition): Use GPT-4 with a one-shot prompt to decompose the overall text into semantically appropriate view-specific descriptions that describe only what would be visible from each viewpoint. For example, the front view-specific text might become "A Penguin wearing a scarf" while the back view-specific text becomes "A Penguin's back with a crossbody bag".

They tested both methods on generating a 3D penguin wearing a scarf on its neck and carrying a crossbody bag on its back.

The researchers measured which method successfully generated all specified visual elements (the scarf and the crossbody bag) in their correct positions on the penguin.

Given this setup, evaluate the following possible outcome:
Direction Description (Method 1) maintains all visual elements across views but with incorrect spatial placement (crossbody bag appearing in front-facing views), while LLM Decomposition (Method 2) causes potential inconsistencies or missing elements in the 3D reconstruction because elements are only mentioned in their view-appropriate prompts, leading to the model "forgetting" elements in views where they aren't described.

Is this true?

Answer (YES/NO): NO